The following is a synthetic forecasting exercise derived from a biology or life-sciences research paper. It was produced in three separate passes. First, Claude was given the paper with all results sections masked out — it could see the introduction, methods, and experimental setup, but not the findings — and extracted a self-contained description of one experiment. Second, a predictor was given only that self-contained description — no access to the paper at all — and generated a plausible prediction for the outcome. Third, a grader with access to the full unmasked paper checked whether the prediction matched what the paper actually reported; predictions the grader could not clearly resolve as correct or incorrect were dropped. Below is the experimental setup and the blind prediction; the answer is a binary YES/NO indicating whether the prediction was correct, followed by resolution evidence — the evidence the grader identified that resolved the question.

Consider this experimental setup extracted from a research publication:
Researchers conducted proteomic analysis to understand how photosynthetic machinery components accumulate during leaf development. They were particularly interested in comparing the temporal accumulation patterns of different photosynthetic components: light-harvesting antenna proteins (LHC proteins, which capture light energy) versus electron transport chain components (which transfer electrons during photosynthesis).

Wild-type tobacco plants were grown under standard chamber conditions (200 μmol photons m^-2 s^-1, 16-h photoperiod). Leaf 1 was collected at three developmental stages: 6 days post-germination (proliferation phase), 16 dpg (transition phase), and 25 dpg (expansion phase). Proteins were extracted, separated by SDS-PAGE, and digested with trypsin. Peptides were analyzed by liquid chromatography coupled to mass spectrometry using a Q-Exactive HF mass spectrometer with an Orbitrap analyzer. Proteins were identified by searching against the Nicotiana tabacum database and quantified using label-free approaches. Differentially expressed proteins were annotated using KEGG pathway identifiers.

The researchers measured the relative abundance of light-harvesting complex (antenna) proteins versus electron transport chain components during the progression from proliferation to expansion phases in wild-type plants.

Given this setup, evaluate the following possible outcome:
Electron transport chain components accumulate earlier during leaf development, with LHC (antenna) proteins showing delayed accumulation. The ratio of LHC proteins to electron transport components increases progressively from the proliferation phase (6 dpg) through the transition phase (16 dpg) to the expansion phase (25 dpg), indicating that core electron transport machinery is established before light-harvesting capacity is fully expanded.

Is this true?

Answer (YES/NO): NO